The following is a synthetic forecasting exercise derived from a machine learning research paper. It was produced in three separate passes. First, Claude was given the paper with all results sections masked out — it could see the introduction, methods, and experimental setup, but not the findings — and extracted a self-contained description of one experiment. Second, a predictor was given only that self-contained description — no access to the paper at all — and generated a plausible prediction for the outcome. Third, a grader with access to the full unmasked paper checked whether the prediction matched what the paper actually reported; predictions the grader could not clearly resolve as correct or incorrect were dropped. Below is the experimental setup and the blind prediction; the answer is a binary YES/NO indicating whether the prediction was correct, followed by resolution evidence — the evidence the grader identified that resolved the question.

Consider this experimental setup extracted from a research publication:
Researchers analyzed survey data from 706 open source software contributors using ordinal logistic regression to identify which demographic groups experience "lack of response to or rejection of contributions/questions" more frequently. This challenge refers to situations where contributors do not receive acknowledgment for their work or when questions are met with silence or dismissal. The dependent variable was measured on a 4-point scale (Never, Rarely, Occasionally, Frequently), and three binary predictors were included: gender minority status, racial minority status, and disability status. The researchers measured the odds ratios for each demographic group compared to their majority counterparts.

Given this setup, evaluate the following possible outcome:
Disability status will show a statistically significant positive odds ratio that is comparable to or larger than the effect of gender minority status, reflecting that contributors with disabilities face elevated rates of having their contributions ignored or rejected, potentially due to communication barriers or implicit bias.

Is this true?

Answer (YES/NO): YES